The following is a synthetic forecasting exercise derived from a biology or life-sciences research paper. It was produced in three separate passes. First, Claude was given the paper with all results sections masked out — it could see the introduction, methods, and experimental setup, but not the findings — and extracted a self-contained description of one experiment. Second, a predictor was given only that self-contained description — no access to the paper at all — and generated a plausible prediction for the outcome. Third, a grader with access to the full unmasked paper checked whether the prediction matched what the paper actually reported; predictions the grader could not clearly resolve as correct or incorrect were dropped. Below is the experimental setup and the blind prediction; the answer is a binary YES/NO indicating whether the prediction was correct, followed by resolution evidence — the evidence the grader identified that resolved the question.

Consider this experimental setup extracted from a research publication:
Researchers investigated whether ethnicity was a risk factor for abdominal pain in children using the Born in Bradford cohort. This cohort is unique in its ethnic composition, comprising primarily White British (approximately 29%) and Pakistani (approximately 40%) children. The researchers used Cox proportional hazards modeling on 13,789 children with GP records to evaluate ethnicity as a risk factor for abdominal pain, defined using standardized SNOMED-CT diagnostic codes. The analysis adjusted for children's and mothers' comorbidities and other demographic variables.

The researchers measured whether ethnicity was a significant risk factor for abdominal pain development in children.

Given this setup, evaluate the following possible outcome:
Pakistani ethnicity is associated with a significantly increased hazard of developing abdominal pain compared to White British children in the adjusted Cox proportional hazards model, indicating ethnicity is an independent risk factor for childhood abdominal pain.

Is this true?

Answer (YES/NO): YES